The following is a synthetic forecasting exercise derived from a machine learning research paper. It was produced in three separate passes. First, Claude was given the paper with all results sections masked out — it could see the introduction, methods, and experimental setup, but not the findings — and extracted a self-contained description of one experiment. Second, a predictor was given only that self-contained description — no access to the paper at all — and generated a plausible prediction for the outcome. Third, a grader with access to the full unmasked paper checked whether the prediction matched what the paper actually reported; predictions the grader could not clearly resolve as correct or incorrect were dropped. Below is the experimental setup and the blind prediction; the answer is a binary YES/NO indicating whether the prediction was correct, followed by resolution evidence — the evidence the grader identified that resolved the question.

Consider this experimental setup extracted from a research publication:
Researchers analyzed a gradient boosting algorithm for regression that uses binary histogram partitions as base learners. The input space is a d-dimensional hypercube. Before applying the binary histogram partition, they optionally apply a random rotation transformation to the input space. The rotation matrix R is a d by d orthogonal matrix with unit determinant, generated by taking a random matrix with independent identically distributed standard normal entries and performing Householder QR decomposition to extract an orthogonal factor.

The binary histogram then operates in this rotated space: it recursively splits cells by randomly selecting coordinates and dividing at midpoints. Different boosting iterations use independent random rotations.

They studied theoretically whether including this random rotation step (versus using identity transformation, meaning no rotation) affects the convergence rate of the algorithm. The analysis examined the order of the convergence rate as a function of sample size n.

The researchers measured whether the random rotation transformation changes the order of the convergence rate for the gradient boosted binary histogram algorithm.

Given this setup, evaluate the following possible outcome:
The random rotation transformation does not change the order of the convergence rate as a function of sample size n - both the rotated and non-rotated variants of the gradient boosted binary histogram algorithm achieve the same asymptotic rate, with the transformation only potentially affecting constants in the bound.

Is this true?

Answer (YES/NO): YES